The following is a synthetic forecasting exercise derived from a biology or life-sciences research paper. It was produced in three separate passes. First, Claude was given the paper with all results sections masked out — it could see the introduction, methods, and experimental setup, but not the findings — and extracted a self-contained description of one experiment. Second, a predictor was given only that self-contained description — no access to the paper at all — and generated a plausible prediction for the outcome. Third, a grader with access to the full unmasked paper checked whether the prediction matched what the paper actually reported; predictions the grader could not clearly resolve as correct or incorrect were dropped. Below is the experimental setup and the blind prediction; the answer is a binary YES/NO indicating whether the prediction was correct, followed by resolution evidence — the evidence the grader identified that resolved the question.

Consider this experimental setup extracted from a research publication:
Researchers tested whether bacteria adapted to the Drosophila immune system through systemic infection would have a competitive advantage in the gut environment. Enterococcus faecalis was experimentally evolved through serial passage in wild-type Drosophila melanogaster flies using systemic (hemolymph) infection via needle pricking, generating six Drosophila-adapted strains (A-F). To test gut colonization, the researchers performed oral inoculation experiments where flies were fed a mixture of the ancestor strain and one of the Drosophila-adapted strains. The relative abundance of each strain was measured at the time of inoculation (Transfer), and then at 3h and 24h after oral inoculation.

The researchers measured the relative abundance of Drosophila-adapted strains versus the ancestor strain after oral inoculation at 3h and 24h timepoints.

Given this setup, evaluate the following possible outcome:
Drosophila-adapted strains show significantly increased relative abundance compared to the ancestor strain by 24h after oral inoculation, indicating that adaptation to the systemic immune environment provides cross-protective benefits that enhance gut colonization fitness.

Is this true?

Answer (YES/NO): NO